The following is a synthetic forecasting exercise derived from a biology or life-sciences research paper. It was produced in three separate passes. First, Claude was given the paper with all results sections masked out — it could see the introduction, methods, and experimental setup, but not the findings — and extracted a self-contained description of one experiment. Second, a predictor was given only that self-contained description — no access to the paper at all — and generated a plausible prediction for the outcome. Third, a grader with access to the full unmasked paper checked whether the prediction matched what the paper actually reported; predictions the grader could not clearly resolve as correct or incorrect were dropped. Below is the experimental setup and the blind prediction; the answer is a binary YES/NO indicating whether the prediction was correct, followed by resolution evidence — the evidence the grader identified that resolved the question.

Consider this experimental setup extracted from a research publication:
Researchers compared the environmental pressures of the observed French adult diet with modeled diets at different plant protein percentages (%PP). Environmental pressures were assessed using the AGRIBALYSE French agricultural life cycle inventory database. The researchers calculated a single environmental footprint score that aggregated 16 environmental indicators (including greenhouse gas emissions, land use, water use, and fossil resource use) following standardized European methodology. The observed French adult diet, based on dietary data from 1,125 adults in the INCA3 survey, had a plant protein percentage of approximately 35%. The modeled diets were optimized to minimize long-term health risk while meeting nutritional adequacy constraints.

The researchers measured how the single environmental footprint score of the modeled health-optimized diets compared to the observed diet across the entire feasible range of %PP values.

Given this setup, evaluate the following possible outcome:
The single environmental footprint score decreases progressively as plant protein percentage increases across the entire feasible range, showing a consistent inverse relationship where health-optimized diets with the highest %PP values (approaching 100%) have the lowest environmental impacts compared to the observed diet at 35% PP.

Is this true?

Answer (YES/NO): NO